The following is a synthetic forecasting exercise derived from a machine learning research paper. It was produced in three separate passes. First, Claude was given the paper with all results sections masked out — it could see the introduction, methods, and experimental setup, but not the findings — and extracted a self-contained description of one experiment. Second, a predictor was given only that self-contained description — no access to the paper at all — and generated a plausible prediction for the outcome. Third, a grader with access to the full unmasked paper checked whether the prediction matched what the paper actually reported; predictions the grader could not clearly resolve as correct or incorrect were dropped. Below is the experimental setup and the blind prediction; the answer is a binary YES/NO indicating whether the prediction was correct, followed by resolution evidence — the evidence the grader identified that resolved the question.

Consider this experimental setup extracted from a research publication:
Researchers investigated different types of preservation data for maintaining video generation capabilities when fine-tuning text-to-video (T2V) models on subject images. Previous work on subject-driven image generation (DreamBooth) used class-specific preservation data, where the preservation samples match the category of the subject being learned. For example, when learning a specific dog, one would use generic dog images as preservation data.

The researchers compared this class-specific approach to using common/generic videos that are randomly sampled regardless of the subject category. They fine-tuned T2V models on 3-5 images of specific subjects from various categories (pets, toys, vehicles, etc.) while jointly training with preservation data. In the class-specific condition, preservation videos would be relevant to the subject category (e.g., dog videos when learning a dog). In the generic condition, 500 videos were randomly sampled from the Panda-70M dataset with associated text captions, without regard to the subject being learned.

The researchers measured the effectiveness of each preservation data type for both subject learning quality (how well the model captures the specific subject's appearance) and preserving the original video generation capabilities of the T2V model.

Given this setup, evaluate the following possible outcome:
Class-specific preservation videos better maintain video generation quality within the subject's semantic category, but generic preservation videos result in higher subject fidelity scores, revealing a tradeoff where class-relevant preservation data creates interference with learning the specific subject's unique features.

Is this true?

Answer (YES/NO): NO